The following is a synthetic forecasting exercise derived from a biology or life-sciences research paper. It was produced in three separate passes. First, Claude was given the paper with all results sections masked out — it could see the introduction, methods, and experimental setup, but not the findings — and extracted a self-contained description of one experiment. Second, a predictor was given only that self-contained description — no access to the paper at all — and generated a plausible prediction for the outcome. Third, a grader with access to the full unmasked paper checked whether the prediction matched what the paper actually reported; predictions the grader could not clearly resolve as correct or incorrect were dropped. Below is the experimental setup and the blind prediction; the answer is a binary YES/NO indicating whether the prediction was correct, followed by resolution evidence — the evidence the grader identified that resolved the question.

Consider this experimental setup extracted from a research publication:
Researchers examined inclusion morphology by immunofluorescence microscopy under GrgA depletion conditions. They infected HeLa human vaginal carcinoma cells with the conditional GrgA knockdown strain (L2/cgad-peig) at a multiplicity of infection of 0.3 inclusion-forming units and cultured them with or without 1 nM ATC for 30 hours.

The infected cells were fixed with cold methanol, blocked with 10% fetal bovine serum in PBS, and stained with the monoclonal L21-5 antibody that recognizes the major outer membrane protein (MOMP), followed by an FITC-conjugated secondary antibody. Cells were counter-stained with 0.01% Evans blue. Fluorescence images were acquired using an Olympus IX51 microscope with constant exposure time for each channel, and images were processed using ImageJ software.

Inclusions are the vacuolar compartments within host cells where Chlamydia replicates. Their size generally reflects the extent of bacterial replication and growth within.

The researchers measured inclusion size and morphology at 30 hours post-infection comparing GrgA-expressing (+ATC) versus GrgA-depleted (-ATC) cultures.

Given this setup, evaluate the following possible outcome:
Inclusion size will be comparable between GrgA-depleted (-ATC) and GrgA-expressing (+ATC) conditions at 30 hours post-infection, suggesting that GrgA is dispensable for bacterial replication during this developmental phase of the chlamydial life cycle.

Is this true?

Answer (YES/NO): NO